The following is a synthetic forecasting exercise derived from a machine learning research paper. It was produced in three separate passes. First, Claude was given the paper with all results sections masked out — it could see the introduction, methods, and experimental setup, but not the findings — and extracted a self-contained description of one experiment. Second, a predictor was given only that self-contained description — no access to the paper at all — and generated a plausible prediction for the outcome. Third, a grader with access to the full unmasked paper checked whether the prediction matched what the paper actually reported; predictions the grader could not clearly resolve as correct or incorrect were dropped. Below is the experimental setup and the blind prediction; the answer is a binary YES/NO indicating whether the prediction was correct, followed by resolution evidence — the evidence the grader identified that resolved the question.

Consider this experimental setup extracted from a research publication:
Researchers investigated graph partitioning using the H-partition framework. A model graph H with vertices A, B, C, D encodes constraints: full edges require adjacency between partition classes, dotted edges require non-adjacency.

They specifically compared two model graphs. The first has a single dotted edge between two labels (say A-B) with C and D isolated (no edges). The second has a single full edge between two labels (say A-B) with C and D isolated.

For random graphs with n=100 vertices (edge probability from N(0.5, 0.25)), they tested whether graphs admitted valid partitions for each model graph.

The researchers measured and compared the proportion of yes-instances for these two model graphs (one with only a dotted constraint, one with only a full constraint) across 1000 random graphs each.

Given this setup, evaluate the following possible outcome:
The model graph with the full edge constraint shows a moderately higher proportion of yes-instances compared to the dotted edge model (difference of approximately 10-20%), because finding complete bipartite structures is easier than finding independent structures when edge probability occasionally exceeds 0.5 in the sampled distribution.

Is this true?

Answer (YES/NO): NO